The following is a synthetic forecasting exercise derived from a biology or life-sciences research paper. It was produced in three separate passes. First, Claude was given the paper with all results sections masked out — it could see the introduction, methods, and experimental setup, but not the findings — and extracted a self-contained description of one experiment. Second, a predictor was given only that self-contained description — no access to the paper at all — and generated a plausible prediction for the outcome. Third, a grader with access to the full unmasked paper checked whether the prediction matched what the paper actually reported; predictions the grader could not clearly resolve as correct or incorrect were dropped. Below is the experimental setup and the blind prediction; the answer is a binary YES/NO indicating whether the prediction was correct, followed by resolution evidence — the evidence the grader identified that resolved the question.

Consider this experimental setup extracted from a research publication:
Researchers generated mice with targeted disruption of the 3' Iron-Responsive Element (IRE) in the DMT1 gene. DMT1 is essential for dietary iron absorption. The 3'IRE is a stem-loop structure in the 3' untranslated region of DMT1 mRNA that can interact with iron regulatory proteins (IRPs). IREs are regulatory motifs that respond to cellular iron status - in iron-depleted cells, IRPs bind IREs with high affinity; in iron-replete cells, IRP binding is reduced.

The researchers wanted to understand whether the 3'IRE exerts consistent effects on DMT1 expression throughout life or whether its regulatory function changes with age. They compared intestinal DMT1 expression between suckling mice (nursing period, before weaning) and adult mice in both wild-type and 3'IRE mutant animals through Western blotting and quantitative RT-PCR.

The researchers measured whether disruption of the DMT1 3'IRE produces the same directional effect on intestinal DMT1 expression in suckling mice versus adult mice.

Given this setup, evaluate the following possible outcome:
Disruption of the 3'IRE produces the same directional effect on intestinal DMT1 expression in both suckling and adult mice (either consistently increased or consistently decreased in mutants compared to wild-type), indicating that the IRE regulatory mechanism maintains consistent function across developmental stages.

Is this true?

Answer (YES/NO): NO